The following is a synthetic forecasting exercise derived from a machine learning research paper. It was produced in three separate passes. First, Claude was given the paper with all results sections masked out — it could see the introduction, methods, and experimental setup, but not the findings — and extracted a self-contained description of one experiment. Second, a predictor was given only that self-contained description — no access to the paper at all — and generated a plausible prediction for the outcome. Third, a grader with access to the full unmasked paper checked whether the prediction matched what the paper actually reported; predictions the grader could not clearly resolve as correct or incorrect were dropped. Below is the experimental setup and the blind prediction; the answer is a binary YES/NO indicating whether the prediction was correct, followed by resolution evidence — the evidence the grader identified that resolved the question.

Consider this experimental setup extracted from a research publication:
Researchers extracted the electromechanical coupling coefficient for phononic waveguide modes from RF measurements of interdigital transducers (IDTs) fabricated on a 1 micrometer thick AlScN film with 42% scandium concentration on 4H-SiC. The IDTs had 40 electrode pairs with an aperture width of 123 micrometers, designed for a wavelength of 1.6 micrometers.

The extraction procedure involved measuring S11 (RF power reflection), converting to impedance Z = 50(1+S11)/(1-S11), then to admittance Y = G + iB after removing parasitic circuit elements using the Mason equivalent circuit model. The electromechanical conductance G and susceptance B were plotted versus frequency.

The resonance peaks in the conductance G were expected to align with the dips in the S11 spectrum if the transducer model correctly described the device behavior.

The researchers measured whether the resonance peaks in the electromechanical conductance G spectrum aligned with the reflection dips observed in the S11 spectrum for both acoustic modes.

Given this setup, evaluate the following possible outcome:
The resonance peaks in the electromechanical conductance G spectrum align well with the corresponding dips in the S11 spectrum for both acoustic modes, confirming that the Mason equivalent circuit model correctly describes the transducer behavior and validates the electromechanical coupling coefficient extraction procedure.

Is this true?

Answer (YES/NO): YES